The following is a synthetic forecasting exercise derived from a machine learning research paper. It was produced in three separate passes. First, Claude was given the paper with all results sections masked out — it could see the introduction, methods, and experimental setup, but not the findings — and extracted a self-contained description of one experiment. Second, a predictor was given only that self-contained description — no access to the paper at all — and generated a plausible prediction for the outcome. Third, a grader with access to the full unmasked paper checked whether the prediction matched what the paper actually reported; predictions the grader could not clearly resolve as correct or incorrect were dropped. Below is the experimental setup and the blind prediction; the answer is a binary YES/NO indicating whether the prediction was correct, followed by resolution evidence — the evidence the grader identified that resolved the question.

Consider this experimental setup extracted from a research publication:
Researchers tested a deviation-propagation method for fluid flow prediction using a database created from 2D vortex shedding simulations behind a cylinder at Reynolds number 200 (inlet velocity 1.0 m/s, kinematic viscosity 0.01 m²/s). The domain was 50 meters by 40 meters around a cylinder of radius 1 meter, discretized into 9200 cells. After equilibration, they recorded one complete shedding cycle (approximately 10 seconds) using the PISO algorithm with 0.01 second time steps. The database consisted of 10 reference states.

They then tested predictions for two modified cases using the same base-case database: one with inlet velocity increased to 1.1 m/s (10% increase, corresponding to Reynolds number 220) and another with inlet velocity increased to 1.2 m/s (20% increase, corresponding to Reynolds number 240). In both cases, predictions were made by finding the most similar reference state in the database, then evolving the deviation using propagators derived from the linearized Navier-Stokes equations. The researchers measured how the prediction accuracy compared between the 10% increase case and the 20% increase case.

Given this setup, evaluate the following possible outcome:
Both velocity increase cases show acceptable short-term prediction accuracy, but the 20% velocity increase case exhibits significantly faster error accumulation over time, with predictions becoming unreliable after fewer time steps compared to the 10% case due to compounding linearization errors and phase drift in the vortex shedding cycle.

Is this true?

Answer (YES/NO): NO